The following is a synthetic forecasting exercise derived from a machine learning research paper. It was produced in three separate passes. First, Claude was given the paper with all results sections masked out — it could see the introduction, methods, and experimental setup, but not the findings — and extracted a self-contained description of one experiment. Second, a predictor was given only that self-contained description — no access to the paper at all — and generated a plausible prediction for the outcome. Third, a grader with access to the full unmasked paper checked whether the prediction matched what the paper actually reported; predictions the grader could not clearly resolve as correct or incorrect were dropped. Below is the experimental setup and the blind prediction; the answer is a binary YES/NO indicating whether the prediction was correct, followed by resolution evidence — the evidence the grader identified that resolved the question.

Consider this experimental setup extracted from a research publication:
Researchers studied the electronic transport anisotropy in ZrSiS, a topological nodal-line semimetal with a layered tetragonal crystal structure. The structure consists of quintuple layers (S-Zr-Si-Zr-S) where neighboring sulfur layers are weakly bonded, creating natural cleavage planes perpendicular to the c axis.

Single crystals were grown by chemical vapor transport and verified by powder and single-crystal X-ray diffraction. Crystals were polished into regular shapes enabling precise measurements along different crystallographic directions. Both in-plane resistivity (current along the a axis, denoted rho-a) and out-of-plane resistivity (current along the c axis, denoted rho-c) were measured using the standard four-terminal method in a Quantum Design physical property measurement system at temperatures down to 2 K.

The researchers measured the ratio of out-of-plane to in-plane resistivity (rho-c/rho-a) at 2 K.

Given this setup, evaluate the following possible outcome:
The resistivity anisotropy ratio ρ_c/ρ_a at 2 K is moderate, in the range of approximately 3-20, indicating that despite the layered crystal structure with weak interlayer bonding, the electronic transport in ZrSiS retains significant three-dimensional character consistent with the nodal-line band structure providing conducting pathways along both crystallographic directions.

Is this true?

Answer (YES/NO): YES